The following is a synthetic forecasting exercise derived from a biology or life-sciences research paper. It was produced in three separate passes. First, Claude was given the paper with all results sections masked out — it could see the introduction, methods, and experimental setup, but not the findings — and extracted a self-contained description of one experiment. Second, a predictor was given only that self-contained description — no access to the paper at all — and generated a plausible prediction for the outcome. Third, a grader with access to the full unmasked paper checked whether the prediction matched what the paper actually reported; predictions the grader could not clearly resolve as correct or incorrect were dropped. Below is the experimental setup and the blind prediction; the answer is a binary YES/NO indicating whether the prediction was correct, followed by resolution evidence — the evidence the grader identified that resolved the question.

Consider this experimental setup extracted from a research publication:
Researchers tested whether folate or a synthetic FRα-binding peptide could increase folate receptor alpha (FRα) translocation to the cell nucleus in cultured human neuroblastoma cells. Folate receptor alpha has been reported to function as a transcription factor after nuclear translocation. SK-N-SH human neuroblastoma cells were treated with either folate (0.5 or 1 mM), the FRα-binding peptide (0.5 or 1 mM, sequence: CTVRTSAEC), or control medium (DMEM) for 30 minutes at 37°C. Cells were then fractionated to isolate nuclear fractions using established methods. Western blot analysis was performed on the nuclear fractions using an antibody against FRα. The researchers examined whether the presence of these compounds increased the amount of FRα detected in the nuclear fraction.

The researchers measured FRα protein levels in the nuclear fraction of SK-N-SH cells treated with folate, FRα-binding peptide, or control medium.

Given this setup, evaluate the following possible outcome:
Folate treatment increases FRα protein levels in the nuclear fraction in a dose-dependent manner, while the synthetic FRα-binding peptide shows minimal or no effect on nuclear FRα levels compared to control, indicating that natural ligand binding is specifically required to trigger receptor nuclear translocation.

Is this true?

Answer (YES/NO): NO